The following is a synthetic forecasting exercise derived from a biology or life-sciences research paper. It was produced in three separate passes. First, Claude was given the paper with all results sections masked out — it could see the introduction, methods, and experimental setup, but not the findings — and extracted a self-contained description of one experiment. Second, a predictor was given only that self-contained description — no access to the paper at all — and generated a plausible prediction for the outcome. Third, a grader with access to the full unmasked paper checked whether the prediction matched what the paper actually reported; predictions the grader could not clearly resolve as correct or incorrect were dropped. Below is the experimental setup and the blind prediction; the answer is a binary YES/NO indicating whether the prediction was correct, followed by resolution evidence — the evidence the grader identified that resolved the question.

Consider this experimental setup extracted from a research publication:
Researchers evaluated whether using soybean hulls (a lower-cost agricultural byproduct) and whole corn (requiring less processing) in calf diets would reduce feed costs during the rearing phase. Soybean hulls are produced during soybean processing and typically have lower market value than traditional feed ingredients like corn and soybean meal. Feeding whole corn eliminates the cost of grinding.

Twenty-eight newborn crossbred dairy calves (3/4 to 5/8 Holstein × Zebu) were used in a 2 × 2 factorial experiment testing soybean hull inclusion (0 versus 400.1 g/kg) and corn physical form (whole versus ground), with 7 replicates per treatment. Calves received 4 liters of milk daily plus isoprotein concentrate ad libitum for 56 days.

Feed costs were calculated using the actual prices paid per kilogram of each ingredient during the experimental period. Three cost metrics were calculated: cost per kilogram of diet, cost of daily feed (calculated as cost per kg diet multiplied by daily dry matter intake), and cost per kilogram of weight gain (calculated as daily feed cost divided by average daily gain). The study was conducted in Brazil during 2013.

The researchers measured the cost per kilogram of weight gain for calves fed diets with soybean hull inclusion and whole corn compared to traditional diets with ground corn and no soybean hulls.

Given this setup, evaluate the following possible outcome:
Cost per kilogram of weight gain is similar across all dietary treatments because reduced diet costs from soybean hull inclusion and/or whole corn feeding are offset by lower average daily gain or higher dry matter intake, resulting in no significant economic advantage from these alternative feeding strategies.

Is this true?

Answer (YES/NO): NO